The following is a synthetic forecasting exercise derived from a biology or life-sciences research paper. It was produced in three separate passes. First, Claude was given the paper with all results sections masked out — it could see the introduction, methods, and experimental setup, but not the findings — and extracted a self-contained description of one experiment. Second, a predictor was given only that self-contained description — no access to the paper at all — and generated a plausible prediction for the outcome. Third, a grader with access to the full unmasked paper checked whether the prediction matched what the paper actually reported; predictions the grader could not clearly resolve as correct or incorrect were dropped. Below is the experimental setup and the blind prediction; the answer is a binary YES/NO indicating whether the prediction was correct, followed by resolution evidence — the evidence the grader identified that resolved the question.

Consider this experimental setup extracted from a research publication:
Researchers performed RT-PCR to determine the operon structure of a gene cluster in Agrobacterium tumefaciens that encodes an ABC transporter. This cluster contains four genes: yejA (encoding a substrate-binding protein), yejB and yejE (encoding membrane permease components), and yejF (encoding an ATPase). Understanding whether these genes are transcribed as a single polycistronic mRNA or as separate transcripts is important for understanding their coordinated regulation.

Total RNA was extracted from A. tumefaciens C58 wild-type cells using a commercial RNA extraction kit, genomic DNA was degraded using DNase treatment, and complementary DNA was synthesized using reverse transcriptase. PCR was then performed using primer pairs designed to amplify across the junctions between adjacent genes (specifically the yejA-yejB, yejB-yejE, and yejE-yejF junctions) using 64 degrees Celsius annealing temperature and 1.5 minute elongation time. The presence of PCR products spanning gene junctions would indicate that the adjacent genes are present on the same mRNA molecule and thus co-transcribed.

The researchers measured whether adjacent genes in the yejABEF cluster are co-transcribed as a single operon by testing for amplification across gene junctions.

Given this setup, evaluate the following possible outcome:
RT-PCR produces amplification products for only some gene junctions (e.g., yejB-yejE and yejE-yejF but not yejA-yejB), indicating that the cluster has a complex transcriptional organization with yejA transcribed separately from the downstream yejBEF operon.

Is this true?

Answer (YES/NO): NO